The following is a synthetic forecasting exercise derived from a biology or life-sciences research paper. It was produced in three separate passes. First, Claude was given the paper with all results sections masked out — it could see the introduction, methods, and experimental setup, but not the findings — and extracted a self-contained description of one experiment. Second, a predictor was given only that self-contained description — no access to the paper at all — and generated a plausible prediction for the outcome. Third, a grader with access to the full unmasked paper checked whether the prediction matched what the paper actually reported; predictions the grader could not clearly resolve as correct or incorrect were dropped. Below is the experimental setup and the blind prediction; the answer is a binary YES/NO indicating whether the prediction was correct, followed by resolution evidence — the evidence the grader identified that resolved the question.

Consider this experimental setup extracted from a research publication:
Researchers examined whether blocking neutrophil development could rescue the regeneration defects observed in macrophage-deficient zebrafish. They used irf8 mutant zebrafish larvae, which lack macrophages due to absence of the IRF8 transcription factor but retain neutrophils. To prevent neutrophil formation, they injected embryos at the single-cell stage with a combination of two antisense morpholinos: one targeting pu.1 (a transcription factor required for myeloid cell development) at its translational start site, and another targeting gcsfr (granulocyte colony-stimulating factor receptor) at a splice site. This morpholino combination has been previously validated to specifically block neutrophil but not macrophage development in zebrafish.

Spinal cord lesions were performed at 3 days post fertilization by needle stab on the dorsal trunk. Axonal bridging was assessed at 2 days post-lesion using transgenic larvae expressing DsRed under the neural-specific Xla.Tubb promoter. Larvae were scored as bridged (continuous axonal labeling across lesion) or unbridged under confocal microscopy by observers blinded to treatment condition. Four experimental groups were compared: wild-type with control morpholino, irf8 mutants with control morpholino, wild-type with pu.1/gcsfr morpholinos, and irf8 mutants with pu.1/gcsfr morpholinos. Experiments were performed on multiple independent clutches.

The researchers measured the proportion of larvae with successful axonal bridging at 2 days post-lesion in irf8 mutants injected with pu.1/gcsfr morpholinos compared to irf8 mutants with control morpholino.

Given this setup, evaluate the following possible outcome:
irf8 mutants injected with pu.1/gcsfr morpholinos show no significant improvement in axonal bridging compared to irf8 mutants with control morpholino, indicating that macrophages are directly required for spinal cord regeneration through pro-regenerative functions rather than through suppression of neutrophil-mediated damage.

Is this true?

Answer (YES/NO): NO